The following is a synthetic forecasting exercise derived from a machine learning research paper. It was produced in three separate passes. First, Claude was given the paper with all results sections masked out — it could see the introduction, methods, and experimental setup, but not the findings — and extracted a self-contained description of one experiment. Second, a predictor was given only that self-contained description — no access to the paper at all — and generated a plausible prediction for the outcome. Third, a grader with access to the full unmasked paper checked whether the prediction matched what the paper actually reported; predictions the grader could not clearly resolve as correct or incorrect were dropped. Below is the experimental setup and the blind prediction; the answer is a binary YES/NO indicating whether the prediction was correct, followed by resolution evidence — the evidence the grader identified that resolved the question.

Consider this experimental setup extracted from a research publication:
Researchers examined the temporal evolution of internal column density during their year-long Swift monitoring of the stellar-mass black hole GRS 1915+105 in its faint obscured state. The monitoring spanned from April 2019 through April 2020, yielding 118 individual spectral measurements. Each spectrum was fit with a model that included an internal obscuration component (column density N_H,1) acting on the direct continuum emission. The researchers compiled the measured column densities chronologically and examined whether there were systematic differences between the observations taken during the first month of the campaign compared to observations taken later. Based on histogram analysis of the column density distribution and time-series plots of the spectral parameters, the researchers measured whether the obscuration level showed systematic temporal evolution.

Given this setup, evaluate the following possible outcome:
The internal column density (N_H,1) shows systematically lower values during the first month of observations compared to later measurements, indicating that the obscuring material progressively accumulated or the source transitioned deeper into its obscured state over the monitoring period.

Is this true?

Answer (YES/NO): YES